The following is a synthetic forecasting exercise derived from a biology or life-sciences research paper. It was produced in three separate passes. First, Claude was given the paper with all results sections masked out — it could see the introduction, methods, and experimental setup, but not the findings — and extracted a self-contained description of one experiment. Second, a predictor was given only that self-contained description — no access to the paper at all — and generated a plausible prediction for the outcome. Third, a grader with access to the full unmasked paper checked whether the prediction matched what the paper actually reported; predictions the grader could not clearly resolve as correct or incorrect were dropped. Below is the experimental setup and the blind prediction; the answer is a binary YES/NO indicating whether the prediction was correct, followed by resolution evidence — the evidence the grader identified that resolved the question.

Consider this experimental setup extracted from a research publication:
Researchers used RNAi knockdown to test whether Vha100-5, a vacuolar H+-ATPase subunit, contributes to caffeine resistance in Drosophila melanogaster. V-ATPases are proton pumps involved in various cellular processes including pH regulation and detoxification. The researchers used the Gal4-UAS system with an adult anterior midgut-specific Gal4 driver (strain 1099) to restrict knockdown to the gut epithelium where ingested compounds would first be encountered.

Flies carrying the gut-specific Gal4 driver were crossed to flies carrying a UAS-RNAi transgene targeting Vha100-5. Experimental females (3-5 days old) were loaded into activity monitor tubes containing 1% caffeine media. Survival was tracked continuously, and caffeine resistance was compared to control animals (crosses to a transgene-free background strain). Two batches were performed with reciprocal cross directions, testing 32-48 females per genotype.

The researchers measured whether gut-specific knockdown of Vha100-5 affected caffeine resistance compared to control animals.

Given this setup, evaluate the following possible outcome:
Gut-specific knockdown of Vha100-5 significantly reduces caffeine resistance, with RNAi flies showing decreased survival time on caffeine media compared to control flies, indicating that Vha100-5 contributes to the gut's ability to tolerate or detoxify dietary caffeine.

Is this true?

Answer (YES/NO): YES